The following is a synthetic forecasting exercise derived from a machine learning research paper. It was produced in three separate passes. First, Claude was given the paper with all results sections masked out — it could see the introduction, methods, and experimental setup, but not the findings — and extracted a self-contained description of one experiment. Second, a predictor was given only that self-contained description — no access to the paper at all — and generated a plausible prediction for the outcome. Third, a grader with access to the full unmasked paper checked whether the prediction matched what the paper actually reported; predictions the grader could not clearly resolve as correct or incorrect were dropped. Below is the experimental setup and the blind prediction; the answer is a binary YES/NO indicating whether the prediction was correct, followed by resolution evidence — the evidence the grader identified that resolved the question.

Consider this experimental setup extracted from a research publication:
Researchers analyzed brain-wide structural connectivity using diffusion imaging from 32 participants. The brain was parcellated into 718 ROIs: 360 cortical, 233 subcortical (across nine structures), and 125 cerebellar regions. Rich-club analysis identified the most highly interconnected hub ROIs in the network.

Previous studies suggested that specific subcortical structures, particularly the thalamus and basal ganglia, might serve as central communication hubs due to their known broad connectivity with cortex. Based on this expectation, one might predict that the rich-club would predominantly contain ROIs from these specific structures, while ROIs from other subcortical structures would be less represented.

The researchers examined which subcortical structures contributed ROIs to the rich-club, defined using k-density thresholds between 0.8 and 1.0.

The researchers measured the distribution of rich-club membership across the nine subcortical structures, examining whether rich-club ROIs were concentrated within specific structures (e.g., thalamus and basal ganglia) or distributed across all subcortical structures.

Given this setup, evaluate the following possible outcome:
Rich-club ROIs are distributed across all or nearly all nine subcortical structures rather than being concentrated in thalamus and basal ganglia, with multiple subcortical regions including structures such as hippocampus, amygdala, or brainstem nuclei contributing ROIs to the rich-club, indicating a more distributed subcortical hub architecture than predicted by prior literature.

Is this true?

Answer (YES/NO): YES